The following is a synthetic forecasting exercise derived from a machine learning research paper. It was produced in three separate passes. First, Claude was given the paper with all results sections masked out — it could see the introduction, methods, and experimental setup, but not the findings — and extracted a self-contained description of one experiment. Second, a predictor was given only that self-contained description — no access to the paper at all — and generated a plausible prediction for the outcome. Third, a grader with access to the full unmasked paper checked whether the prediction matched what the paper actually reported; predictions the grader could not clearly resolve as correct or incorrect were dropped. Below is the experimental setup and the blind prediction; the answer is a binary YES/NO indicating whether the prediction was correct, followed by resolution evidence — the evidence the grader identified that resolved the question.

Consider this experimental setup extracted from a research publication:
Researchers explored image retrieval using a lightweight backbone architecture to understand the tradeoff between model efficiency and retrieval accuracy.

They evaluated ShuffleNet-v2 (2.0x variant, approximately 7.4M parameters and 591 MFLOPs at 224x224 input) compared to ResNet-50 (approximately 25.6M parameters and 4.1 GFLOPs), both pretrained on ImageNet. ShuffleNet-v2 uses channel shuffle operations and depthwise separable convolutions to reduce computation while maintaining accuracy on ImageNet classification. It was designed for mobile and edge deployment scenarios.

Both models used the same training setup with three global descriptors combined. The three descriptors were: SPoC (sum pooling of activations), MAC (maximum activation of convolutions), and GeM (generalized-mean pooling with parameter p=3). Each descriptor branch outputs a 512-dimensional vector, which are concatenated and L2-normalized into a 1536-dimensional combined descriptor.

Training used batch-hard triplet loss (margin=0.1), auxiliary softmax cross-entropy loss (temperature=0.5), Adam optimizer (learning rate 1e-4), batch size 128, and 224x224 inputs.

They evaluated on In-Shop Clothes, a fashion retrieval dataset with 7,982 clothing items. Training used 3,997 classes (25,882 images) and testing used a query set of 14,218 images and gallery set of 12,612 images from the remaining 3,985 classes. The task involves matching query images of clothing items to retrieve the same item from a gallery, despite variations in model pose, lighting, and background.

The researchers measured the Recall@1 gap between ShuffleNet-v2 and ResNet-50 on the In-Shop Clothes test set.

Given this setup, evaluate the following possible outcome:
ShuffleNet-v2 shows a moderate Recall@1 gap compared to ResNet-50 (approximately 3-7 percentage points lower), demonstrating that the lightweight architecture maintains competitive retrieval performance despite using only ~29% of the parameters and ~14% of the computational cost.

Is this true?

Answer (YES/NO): YES